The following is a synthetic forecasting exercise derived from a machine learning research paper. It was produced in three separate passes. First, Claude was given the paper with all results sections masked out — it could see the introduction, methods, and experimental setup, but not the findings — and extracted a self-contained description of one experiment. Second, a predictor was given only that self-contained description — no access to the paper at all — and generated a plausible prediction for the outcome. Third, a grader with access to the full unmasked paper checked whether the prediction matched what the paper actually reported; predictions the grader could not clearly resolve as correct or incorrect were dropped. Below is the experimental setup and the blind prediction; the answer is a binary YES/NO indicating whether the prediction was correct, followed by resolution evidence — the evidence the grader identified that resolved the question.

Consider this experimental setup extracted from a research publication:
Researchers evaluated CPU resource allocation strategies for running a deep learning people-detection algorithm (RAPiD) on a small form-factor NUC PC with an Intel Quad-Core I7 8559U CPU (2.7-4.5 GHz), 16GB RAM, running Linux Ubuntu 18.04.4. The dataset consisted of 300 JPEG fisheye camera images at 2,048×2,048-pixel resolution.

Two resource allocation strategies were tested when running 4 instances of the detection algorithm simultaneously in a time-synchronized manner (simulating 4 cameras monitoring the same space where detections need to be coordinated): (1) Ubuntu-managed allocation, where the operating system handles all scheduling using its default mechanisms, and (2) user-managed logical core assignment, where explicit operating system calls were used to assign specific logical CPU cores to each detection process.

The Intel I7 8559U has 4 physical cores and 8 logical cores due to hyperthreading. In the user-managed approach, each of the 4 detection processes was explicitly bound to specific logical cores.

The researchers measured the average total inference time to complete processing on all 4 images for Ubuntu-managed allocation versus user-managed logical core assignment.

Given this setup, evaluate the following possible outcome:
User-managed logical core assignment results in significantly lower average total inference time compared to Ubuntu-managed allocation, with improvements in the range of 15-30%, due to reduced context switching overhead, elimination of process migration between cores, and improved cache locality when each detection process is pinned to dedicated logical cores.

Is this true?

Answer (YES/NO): NO